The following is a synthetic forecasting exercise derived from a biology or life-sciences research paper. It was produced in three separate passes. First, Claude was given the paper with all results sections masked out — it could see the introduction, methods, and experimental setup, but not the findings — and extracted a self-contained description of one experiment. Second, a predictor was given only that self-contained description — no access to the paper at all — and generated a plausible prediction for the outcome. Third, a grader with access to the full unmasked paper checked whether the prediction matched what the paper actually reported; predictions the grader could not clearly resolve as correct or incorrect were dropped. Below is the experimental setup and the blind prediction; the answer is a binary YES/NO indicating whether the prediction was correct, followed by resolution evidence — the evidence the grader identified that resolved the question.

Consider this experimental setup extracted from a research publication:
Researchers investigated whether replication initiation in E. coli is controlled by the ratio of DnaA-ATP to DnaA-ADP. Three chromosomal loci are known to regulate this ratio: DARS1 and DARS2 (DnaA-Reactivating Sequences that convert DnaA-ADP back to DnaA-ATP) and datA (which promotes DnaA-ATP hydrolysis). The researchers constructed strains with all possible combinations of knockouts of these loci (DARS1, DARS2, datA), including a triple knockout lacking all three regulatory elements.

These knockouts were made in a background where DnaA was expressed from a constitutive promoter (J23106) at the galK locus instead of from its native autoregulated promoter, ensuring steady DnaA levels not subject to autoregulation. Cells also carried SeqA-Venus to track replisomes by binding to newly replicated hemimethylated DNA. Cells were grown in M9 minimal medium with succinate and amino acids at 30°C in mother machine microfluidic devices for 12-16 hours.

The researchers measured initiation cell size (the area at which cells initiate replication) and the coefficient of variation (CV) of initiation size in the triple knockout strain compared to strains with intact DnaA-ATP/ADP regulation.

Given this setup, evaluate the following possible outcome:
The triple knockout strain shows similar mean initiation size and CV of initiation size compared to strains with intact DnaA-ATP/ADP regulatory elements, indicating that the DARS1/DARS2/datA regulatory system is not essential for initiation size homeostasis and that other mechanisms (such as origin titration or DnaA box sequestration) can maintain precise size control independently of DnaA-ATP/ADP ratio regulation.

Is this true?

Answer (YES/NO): NO